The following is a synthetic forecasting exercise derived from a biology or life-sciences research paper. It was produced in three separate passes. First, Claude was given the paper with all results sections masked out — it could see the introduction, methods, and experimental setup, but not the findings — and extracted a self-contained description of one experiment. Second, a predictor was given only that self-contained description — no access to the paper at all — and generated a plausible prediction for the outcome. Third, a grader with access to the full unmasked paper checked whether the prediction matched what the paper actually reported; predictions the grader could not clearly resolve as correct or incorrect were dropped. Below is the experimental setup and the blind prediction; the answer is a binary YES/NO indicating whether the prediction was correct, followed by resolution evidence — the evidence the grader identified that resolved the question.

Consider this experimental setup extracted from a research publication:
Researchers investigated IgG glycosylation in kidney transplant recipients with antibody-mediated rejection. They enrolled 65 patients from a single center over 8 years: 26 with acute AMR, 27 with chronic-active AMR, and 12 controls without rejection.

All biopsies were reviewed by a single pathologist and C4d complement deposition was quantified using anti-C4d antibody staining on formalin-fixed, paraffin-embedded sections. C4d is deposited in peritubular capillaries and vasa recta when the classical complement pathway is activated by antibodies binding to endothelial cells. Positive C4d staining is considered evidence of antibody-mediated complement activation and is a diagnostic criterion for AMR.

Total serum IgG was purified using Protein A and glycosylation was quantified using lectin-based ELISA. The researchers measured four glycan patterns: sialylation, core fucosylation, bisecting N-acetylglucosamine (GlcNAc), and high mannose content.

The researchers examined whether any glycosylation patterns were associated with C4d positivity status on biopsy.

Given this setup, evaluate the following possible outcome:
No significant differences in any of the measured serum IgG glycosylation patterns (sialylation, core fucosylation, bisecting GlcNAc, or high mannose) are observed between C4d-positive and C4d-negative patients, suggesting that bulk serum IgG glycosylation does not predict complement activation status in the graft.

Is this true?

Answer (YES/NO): YES